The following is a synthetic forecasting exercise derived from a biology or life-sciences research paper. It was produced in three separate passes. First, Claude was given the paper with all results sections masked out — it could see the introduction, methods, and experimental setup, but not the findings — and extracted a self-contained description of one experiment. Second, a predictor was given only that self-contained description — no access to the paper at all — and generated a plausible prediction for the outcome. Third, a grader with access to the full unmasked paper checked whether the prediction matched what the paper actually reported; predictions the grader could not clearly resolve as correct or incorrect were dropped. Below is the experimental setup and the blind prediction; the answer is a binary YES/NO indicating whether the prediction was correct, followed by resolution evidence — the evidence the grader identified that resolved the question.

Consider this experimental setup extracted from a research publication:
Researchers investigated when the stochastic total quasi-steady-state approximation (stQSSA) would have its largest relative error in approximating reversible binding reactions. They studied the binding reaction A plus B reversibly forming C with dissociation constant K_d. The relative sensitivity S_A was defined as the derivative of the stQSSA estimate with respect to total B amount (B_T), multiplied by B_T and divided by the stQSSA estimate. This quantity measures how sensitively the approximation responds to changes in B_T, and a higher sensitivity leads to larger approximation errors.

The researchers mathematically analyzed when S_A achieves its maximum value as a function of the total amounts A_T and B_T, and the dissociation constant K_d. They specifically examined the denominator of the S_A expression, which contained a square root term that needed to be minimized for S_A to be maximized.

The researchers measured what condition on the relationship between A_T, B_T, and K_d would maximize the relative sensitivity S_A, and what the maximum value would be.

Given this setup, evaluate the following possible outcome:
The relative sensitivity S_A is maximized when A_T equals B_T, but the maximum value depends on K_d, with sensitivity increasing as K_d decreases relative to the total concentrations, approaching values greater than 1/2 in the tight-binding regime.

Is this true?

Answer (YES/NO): YES